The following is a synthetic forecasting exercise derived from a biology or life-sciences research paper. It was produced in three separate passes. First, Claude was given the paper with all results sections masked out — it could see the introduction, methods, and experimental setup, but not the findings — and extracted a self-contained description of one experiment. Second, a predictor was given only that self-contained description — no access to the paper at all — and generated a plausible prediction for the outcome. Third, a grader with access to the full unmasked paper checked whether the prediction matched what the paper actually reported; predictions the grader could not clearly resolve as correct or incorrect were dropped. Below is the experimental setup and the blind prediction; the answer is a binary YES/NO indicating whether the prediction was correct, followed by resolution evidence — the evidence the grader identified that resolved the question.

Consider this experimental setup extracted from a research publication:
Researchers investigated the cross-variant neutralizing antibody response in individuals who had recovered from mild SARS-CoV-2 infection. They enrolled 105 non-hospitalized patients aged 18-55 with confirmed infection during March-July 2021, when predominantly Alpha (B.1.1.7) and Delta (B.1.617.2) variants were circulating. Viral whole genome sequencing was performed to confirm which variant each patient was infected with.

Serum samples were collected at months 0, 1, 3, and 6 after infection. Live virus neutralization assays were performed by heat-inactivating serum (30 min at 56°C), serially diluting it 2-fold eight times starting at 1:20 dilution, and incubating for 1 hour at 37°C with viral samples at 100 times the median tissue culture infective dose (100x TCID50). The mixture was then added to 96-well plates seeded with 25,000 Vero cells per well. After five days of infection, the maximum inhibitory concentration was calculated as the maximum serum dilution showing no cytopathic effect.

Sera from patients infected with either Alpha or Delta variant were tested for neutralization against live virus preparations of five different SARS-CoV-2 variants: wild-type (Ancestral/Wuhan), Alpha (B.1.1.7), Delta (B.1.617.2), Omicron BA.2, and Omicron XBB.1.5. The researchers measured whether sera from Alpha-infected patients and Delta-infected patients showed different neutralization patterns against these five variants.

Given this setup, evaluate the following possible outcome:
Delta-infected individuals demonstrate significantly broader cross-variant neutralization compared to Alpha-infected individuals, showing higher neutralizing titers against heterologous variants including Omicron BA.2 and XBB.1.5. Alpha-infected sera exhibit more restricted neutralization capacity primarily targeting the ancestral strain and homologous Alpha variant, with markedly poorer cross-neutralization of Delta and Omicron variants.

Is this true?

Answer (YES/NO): NO